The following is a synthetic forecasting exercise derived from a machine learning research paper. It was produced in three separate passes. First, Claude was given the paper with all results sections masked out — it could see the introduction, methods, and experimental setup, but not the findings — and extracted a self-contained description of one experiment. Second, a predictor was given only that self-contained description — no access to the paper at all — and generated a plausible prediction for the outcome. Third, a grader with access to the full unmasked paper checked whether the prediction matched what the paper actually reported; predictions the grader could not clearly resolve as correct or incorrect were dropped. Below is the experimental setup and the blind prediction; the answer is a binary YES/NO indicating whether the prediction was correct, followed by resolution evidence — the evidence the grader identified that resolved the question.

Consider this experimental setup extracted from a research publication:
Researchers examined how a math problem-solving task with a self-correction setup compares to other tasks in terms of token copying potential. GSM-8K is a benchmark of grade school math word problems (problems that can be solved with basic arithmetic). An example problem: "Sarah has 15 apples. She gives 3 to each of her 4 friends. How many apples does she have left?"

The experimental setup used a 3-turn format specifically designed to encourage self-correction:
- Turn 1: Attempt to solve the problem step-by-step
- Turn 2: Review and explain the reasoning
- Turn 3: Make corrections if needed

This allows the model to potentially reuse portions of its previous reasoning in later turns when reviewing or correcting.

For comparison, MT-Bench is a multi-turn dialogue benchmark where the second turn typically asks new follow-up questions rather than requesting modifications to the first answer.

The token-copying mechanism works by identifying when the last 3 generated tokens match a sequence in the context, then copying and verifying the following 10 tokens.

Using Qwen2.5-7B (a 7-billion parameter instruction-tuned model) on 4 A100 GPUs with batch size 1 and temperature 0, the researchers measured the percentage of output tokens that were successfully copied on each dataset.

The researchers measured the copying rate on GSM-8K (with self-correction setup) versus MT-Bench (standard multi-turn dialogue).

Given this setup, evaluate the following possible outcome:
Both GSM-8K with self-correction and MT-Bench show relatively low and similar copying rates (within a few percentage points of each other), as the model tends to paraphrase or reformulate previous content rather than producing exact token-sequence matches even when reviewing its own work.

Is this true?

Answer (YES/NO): NO